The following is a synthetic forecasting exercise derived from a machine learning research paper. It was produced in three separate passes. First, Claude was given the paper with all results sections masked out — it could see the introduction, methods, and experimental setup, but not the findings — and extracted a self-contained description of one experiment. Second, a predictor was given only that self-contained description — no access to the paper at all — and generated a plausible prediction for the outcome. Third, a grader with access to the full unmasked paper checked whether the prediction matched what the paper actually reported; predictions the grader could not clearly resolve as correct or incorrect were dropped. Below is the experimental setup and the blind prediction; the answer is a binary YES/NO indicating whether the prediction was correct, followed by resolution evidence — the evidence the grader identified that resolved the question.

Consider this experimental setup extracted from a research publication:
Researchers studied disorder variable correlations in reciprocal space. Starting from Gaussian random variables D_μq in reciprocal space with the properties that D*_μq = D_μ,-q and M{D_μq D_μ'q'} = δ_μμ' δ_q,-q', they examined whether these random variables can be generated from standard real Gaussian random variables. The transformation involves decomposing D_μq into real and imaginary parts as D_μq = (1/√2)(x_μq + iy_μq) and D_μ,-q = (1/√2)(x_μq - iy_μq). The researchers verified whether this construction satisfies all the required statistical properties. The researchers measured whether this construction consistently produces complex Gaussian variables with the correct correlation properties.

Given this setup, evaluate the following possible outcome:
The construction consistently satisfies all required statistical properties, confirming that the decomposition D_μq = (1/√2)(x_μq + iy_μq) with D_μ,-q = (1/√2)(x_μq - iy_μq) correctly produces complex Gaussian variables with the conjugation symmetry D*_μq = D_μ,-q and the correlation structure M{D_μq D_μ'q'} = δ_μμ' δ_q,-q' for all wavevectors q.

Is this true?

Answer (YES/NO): YES